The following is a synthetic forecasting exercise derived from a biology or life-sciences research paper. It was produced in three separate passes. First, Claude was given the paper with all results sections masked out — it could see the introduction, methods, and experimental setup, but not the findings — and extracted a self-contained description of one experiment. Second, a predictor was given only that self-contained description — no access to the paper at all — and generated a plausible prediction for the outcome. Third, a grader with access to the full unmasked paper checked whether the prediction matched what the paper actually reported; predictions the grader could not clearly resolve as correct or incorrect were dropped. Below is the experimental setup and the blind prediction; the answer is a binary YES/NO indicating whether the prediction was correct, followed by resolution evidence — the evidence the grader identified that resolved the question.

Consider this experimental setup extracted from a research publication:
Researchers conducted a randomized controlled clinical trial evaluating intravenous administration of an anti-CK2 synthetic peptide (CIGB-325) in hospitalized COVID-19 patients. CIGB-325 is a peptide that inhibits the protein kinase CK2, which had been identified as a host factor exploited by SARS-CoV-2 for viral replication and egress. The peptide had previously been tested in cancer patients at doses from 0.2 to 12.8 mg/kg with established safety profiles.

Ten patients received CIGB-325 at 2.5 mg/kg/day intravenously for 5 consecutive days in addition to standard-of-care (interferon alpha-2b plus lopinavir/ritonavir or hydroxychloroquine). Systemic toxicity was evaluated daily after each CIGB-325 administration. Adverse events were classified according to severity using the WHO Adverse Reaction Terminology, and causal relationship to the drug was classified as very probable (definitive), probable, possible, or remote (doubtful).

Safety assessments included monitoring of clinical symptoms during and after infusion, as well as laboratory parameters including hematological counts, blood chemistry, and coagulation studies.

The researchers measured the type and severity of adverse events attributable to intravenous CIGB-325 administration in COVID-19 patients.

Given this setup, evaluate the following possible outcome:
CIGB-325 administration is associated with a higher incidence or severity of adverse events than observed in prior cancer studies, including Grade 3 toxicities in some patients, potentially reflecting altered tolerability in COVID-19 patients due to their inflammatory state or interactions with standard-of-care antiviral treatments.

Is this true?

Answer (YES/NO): NO